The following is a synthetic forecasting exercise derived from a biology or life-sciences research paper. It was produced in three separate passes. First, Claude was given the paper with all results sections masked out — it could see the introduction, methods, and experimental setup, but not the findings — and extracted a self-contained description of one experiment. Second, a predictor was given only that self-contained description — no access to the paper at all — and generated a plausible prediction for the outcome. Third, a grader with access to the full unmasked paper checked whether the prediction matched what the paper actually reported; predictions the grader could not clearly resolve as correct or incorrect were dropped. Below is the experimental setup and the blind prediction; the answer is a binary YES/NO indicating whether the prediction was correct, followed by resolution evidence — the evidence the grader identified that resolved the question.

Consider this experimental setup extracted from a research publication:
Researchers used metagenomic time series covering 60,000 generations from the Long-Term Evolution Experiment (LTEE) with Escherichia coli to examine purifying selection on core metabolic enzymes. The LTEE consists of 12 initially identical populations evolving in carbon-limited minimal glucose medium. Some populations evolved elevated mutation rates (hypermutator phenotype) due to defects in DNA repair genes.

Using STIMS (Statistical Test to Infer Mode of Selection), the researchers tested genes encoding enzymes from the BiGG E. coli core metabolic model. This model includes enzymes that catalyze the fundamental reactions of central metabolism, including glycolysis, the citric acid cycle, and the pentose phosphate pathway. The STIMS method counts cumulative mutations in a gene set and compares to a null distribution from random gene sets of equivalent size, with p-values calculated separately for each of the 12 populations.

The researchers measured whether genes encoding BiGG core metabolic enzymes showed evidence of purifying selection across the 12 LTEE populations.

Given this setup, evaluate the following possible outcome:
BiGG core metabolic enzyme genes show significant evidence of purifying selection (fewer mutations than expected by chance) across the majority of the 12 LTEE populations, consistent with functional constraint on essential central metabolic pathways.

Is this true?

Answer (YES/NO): NO